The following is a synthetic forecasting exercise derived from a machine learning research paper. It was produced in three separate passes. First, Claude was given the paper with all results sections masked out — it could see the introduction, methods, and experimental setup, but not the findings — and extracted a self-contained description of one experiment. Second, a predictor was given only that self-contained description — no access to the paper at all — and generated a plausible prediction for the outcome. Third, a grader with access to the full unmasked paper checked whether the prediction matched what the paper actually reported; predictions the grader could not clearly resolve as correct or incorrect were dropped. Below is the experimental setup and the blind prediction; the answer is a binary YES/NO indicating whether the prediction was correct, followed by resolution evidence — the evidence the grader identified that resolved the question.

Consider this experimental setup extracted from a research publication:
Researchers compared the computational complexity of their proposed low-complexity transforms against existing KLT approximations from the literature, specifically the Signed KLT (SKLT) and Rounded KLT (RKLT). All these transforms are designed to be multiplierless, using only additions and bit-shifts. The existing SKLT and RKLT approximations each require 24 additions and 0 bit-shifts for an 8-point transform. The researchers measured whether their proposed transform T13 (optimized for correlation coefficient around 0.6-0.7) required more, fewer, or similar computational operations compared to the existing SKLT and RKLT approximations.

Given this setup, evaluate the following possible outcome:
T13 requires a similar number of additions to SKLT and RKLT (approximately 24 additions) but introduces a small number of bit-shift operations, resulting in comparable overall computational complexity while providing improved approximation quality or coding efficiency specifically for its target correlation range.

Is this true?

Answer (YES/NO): NO